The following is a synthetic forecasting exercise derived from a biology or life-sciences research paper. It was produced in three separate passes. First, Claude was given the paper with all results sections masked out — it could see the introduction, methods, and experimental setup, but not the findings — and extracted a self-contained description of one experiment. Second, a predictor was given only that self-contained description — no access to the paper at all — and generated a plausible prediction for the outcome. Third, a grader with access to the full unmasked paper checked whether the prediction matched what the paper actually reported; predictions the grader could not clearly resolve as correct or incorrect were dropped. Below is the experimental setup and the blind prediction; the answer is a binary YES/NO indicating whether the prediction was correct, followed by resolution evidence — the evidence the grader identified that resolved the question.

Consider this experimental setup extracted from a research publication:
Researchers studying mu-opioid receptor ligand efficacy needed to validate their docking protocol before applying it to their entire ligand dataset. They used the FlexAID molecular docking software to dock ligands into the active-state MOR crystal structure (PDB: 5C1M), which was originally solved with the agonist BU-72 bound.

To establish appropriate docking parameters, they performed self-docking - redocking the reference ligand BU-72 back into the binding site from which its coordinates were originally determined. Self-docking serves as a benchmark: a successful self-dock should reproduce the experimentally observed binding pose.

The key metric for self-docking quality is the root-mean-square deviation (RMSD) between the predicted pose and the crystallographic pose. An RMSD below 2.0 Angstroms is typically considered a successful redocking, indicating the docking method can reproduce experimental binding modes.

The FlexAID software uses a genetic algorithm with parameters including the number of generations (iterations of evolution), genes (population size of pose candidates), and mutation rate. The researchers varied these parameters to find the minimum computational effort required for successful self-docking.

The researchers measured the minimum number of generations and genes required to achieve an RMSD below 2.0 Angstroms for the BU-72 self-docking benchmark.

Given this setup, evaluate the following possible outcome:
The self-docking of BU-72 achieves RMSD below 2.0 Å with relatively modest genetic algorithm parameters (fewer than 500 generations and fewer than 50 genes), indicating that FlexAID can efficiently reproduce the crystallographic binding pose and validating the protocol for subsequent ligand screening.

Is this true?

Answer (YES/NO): NO